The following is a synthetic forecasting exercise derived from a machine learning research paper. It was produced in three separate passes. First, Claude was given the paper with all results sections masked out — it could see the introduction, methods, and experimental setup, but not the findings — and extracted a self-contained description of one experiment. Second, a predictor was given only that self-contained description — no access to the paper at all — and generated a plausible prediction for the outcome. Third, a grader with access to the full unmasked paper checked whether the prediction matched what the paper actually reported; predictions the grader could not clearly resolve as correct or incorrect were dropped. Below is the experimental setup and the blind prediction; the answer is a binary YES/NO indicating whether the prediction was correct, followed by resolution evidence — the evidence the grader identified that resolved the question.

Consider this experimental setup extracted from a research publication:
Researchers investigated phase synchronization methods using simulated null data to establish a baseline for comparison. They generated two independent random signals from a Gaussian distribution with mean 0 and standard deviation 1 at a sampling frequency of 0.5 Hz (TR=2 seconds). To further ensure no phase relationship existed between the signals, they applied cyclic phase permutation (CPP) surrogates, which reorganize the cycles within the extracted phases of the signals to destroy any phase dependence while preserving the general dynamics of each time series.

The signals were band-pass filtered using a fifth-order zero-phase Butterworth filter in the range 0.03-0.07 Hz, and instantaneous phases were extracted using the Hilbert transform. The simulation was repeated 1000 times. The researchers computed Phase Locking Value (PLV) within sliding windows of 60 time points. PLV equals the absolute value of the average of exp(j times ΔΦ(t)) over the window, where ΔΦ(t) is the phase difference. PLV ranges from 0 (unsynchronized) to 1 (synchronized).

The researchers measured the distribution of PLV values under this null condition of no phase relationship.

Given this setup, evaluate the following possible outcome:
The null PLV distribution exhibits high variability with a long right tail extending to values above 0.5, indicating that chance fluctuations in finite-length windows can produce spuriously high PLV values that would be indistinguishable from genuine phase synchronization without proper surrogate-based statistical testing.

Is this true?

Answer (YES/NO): NO